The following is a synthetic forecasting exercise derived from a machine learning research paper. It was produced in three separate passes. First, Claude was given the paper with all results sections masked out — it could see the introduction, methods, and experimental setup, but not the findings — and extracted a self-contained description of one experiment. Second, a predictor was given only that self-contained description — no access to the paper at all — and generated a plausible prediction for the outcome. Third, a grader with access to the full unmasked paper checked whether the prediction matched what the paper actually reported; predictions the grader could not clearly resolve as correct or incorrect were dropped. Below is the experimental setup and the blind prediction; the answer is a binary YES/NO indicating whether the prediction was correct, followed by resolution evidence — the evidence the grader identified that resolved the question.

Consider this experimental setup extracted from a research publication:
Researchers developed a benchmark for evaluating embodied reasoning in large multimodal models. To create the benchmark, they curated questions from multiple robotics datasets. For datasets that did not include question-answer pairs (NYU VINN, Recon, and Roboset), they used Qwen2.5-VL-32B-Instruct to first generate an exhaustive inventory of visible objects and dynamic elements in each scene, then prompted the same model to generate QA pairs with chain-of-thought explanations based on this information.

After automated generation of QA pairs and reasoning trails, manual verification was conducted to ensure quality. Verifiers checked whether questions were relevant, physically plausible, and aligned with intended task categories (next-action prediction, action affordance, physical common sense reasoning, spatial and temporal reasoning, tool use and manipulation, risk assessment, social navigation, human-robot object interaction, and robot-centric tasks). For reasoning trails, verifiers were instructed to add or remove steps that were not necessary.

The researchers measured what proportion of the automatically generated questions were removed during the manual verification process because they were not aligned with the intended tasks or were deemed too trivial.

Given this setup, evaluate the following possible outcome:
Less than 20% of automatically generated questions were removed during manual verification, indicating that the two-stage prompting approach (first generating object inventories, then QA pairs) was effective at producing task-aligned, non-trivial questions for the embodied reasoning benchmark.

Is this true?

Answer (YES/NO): YES